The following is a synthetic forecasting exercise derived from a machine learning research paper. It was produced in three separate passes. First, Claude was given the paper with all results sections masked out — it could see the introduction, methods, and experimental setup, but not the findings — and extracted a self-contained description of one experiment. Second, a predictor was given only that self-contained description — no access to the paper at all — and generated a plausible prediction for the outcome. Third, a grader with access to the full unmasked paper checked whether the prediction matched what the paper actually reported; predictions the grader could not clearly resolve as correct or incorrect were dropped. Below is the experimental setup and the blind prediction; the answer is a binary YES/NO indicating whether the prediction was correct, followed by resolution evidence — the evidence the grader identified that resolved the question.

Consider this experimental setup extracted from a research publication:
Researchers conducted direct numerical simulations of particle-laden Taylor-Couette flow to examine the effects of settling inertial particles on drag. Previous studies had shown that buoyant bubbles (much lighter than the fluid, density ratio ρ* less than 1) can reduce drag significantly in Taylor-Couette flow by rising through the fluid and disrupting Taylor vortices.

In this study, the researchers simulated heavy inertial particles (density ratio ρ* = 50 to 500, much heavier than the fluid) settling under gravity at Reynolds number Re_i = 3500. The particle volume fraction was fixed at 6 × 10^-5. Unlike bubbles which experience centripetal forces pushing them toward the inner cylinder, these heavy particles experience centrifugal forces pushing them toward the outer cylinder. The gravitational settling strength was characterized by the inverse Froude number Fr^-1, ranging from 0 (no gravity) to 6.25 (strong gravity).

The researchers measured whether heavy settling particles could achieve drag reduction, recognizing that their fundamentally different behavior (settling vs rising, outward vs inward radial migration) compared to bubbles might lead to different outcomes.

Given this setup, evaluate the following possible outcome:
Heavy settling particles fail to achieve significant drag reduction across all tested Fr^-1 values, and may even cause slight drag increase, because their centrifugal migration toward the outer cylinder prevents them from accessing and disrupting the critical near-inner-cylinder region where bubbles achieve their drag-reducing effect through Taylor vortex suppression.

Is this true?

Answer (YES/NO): NO